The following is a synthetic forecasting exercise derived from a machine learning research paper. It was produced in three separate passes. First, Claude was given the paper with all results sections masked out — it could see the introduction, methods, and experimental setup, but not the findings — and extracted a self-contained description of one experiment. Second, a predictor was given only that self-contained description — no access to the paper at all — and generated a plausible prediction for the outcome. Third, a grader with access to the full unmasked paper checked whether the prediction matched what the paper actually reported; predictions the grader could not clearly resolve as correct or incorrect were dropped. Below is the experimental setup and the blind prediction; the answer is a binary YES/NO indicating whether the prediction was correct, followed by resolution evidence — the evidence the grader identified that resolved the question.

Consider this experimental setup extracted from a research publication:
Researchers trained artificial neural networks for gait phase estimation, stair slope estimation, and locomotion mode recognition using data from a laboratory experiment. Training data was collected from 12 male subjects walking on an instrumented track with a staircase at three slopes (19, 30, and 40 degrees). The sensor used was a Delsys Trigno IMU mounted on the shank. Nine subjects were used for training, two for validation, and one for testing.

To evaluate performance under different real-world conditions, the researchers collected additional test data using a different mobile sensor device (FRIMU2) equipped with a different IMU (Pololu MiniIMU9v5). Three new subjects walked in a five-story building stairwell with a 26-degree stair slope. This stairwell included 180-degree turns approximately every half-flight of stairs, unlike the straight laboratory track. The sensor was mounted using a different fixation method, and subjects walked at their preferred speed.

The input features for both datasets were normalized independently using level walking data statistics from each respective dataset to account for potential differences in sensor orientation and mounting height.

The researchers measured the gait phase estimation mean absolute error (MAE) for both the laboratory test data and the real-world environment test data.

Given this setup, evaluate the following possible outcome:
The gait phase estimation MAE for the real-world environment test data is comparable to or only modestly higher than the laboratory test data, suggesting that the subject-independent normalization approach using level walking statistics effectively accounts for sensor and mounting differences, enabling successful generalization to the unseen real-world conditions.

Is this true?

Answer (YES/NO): YES